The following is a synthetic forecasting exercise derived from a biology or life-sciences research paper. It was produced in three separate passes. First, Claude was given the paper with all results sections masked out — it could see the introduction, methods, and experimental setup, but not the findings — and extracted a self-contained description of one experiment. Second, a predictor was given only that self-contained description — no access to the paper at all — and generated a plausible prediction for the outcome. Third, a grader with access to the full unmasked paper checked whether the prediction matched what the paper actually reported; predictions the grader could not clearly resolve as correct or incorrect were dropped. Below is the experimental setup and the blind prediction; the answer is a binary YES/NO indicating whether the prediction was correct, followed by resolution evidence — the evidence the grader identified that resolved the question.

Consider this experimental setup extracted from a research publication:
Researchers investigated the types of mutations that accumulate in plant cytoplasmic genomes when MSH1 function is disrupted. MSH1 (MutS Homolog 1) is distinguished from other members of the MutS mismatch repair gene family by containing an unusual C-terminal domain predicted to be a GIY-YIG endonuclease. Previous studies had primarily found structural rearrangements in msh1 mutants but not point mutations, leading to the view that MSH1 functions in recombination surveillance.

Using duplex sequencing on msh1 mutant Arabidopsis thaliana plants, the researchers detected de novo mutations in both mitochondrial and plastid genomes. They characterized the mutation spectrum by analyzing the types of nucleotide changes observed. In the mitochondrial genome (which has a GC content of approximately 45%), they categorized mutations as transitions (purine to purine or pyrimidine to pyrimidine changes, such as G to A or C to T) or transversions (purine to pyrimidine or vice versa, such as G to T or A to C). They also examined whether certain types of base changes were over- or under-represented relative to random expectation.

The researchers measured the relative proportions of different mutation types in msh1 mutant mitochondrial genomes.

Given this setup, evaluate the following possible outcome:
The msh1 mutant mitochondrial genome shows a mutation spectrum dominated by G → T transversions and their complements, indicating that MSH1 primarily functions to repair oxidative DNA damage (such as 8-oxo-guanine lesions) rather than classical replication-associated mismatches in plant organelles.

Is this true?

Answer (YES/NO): NO